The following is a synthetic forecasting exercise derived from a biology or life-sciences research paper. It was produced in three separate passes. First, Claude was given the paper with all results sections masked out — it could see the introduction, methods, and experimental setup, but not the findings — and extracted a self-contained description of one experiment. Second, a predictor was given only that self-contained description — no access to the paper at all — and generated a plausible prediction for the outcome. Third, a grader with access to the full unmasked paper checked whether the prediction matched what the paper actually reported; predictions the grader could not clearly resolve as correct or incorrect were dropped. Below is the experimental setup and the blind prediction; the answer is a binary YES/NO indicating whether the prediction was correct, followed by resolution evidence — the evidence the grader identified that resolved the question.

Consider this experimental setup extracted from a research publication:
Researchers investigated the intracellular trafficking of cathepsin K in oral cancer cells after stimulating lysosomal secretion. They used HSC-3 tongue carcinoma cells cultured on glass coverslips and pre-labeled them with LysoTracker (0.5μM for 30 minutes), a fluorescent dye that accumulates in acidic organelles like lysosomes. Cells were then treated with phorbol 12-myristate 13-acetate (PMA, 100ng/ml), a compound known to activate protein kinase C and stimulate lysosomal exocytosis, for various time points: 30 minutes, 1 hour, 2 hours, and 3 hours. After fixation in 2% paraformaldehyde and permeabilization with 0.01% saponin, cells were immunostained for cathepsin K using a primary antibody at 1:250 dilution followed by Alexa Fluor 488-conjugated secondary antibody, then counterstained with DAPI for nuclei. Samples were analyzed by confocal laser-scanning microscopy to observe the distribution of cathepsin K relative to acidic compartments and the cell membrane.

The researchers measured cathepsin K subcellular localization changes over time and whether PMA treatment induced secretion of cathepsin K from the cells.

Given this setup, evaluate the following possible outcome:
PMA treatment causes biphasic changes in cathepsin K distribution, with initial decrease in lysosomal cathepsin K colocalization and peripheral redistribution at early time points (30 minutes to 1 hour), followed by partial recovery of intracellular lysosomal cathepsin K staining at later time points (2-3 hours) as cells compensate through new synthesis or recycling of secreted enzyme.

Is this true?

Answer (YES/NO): NO